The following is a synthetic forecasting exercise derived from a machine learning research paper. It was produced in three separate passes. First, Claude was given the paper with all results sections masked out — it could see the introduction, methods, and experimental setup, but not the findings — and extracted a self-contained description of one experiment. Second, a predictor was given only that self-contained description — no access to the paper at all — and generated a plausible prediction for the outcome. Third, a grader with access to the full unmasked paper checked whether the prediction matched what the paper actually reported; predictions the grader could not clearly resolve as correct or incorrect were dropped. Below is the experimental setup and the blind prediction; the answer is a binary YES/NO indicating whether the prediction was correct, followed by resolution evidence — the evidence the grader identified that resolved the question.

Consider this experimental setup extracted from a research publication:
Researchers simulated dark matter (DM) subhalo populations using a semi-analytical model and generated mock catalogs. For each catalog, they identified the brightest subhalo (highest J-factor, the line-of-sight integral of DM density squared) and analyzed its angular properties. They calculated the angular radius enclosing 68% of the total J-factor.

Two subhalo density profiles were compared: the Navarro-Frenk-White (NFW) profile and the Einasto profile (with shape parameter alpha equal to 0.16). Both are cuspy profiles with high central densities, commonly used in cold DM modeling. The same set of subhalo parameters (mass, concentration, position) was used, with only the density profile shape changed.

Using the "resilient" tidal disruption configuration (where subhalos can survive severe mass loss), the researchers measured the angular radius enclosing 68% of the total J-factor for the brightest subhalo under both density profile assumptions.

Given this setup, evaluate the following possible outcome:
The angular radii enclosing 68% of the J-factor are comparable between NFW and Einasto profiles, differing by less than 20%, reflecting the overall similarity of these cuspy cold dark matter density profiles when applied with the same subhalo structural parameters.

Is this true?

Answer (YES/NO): YES